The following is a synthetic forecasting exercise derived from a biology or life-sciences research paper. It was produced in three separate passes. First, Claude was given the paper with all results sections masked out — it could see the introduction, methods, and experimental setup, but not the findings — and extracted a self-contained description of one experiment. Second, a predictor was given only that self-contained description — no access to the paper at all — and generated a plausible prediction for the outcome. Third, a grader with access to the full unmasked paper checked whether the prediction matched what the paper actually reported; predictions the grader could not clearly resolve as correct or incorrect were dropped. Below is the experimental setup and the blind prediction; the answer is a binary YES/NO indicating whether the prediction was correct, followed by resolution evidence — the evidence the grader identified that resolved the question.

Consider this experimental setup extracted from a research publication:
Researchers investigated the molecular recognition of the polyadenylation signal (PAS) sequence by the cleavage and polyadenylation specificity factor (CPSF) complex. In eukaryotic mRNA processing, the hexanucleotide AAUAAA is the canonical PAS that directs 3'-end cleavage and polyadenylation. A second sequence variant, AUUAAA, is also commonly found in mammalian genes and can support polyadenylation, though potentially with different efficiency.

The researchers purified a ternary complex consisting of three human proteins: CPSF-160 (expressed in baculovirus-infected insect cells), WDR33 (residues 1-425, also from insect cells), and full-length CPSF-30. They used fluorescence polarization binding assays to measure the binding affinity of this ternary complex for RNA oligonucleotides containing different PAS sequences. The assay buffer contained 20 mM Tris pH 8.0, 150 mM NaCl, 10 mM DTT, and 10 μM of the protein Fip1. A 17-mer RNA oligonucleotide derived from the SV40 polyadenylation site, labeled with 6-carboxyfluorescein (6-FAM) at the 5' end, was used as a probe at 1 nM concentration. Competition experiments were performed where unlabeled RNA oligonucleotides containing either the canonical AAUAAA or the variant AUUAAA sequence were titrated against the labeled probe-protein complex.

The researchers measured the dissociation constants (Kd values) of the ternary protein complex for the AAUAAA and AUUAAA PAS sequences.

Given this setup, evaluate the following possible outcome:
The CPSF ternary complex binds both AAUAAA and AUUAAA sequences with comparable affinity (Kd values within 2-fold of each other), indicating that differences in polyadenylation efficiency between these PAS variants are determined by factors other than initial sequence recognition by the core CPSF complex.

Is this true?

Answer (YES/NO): NO